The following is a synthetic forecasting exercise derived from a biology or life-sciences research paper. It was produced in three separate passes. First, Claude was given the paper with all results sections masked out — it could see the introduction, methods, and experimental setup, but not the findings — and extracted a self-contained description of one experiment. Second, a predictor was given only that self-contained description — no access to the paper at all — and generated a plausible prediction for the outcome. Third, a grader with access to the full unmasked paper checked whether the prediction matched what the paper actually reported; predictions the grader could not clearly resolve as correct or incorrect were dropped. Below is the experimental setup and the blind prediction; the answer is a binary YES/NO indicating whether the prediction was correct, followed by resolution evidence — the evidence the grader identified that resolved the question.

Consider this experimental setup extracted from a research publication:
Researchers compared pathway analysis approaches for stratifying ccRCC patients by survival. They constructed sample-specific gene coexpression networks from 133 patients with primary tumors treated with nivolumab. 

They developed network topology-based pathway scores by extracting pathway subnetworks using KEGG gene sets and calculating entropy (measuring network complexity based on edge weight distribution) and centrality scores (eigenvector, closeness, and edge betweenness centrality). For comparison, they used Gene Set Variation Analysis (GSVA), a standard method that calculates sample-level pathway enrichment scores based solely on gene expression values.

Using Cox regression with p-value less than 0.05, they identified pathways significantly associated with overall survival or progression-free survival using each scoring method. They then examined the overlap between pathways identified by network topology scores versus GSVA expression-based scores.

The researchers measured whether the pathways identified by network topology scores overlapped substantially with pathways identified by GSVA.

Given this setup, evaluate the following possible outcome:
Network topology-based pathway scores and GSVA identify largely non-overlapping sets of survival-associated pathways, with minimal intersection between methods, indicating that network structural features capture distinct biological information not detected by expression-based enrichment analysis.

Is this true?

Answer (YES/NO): YES